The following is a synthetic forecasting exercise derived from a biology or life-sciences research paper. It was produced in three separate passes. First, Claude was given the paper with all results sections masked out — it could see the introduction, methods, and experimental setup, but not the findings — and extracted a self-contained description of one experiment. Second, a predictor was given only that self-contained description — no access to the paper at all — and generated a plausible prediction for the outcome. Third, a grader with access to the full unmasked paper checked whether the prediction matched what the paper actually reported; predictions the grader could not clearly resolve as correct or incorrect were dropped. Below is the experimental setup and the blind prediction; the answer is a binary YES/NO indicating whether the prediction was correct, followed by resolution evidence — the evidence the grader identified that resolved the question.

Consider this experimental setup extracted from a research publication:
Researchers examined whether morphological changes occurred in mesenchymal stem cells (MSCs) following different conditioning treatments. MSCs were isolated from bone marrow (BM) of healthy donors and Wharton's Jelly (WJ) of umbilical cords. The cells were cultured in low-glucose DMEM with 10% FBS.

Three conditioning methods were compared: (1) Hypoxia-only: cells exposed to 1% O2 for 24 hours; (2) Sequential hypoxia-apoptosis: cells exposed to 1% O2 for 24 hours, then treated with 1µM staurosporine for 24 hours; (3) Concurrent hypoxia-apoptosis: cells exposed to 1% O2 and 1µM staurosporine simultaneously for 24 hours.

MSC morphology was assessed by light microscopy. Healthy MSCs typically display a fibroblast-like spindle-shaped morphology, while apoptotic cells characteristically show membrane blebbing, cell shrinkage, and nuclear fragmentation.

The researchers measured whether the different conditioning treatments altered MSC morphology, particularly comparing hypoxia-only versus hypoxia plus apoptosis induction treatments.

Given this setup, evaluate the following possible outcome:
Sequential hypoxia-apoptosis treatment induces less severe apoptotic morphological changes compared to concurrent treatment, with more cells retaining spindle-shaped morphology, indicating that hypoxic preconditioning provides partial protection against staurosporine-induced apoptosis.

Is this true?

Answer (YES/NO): NO